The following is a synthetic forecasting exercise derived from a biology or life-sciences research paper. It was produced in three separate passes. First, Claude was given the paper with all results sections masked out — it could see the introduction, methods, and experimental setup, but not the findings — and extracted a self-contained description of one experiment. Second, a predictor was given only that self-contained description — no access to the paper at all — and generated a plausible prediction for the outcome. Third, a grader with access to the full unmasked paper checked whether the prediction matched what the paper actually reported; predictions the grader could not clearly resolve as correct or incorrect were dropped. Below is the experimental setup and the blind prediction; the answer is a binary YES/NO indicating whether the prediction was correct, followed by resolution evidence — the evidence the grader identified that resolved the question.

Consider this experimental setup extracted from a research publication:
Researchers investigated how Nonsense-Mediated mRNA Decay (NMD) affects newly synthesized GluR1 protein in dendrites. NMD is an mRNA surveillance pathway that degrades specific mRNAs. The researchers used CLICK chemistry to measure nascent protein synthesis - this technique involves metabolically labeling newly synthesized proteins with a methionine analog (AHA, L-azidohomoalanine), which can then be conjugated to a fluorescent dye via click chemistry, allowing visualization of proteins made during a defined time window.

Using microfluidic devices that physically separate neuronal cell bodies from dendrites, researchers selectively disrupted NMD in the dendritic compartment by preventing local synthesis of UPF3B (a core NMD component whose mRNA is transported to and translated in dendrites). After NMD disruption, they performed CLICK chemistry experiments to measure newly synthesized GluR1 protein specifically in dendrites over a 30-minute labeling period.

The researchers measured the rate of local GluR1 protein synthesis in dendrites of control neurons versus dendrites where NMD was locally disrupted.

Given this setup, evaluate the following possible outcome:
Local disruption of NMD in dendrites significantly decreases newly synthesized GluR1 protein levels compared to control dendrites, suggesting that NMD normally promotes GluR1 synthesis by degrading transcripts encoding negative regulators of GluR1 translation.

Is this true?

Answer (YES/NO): YES